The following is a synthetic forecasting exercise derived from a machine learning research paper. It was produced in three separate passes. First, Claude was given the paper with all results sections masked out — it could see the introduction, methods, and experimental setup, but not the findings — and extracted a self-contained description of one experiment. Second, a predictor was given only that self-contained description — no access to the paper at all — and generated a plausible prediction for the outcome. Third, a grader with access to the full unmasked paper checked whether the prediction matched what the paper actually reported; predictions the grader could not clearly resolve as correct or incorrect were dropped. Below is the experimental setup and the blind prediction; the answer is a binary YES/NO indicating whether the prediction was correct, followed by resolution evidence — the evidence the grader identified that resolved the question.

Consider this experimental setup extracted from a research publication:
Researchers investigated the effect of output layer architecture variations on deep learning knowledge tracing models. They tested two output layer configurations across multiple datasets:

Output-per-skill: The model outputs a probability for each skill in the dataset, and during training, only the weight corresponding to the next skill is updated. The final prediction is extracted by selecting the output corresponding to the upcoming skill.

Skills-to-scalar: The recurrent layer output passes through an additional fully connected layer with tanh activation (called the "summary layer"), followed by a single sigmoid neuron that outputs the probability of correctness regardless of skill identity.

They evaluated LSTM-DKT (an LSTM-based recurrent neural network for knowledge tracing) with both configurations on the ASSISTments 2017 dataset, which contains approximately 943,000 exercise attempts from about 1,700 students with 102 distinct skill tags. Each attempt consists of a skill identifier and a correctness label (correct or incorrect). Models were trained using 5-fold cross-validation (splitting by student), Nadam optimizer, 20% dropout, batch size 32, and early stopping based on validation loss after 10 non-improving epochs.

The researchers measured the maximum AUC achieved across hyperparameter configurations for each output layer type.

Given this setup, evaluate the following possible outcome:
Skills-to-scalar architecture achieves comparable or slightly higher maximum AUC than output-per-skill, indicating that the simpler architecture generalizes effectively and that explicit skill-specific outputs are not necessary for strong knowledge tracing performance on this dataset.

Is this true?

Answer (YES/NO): NO